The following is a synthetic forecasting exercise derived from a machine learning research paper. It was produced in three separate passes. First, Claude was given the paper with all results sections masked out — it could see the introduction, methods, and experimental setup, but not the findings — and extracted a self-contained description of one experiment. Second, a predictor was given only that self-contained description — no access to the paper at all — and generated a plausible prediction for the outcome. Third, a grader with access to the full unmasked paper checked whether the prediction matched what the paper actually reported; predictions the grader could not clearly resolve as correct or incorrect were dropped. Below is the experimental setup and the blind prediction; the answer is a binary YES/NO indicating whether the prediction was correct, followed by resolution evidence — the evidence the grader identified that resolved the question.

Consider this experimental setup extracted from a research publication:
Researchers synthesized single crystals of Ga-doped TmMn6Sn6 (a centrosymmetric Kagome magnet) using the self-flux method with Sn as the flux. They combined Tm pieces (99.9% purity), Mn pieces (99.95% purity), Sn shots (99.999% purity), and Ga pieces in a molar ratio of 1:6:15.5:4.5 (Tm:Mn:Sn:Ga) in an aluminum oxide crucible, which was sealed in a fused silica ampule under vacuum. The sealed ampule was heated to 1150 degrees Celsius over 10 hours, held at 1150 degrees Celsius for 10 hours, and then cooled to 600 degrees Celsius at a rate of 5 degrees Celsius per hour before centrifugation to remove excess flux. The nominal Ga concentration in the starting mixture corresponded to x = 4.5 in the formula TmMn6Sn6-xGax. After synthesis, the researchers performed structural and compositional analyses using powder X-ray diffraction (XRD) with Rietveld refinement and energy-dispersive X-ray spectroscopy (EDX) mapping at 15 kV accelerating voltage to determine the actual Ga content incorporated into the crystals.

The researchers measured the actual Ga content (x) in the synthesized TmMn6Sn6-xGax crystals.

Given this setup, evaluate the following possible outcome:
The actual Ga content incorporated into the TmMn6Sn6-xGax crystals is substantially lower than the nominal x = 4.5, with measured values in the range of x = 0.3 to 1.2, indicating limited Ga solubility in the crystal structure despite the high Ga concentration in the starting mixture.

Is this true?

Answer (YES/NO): NO